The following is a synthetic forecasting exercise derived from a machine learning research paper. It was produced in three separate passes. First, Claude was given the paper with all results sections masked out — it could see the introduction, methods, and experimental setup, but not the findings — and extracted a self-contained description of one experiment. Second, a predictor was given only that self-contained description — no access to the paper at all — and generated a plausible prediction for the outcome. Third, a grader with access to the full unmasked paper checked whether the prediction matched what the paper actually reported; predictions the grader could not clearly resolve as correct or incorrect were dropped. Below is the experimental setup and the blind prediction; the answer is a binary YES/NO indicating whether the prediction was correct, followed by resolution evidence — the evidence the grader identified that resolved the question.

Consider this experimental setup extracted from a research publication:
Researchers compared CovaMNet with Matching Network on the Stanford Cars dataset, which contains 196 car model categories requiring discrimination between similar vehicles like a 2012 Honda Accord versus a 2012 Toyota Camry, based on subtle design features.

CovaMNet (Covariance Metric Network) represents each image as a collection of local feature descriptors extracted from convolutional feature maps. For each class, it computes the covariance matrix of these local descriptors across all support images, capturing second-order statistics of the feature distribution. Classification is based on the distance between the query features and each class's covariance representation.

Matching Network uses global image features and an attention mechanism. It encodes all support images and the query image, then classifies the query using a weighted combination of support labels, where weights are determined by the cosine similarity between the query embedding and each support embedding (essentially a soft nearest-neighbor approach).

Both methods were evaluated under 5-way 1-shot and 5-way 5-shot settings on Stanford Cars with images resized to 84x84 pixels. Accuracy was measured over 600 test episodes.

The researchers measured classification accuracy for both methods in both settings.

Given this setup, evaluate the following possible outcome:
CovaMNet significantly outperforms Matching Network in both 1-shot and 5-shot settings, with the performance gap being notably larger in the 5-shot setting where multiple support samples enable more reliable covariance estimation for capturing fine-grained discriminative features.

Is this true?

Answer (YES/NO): NO